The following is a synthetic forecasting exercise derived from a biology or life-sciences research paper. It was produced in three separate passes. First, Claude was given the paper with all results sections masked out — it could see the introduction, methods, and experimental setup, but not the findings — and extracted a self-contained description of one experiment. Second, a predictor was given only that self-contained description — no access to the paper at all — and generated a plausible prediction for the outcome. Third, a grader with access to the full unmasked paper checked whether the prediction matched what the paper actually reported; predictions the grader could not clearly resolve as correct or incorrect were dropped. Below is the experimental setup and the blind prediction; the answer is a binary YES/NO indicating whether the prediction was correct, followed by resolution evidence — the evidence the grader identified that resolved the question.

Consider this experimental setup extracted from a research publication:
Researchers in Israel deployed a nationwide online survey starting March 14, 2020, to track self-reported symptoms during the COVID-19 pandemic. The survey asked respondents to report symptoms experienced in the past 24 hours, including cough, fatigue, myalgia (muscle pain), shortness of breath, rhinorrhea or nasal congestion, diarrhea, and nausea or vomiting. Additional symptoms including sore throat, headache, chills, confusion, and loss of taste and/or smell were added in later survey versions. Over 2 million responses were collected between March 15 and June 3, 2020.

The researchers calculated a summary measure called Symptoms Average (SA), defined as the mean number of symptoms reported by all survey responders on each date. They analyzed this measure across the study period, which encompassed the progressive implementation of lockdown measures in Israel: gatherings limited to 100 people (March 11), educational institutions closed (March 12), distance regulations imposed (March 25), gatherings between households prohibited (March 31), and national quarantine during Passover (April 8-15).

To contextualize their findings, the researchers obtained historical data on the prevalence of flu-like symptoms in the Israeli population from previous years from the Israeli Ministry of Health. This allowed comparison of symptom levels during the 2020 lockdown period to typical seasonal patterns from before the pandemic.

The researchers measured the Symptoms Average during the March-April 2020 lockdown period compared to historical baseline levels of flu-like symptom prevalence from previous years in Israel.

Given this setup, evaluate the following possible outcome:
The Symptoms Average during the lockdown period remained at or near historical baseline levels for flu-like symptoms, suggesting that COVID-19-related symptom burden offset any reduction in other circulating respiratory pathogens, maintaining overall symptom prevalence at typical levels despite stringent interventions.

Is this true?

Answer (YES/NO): NO